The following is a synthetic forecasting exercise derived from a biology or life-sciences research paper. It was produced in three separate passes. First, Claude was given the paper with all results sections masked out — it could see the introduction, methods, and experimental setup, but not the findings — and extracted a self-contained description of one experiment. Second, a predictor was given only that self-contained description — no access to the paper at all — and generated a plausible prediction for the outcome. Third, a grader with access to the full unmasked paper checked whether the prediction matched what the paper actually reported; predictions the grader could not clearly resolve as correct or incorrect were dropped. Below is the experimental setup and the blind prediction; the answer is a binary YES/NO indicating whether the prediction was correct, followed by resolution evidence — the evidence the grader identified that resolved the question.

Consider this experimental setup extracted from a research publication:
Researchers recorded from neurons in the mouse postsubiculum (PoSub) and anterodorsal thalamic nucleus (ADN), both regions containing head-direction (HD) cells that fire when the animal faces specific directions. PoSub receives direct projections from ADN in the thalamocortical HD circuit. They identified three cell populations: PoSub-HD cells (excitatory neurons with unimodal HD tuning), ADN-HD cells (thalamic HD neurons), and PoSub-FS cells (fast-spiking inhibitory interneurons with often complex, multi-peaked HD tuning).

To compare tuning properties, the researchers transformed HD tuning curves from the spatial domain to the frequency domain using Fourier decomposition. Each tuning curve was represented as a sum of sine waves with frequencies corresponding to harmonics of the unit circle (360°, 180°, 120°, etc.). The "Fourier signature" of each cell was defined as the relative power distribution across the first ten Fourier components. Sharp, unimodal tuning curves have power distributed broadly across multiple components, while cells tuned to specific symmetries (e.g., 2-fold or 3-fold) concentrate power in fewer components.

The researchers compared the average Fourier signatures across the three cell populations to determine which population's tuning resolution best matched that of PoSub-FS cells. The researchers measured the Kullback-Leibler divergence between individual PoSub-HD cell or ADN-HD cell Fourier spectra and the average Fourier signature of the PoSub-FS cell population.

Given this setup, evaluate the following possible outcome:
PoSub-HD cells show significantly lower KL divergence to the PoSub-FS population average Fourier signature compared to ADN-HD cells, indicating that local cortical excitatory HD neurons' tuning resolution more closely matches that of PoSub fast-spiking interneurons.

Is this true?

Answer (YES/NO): YES